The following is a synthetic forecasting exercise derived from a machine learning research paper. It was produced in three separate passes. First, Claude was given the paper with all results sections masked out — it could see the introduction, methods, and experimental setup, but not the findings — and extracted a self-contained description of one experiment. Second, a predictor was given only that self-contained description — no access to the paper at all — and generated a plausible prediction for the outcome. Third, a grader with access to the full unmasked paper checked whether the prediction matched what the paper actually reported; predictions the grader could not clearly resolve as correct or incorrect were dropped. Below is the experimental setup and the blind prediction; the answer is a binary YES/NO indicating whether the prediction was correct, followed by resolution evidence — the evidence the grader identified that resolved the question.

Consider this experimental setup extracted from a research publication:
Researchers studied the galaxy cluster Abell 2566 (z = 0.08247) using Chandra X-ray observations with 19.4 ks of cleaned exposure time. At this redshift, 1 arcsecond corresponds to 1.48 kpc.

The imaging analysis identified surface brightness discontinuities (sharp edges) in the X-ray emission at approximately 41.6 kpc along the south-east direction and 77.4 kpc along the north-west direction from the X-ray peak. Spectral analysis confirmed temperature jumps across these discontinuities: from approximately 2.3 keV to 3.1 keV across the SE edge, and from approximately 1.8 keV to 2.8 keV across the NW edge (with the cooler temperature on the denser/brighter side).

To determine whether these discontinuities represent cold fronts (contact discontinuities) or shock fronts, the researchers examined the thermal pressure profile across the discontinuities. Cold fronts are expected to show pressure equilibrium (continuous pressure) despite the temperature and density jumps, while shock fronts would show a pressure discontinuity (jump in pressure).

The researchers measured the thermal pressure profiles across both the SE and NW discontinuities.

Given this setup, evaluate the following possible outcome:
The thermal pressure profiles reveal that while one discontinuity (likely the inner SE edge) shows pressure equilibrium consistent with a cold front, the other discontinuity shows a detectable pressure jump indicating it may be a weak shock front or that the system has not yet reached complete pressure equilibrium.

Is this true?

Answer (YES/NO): NO